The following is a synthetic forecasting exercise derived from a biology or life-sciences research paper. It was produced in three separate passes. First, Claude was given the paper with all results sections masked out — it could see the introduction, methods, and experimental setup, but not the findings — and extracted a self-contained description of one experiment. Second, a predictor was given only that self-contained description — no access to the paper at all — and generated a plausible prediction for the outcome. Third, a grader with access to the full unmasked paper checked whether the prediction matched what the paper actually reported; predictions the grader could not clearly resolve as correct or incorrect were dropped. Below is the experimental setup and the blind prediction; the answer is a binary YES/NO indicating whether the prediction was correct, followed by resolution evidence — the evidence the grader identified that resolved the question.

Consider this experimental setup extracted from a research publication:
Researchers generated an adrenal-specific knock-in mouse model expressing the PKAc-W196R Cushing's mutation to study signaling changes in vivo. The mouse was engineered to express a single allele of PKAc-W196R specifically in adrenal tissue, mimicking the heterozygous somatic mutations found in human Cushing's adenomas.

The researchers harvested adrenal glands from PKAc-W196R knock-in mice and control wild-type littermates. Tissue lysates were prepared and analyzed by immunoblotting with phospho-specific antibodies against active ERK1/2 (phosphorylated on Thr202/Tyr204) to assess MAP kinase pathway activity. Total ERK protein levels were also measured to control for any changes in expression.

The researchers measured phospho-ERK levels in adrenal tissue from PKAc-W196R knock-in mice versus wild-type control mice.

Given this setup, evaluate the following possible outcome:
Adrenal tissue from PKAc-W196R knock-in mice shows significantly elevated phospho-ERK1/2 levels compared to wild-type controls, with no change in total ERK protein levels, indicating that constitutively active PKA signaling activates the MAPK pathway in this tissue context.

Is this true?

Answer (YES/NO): YES